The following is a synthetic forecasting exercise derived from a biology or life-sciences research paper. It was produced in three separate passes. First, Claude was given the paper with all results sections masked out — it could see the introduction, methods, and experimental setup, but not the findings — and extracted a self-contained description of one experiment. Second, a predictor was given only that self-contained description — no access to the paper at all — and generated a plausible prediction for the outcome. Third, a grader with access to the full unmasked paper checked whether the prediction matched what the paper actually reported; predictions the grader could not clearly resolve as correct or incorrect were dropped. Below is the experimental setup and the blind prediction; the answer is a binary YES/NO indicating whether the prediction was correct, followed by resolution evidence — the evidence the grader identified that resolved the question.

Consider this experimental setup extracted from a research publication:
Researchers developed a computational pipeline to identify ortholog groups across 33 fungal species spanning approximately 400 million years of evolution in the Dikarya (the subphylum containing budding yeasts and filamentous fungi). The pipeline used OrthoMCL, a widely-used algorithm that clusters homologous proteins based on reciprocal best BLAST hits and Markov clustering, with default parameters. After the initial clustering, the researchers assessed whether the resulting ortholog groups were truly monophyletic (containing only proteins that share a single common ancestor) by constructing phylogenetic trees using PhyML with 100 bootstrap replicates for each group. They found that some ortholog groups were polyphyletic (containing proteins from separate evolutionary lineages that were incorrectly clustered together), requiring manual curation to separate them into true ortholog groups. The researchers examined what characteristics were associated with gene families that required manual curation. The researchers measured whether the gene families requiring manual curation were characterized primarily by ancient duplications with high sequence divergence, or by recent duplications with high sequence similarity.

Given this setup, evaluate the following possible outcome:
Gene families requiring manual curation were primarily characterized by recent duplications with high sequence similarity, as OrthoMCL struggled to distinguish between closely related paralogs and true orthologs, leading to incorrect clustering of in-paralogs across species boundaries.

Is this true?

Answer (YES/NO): YES